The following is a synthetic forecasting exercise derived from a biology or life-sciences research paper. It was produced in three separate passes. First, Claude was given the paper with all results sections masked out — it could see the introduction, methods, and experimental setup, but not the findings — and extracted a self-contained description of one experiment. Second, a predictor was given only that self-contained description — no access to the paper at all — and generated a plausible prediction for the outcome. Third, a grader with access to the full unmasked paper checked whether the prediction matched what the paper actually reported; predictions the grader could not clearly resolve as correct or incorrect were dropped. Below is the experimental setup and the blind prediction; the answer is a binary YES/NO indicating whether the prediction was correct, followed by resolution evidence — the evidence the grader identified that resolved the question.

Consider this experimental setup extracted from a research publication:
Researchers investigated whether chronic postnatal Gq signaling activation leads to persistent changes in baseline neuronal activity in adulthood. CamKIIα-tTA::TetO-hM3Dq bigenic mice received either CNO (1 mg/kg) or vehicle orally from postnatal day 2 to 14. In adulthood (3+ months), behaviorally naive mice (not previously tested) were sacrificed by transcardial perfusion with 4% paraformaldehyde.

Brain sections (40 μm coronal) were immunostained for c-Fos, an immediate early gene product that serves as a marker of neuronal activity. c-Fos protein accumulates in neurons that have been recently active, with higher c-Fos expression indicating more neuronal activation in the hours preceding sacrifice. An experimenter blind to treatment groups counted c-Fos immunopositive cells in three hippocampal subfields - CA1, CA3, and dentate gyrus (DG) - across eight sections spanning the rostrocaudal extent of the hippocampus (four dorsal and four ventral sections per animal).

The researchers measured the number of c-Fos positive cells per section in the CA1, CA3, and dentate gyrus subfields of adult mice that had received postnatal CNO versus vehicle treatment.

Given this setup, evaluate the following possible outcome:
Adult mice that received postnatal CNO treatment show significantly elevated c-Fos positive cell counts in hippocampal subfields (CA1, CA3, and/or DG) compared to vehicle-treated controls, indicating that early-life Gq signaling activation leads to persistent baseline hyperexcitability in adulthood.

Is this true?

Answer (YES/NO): NO